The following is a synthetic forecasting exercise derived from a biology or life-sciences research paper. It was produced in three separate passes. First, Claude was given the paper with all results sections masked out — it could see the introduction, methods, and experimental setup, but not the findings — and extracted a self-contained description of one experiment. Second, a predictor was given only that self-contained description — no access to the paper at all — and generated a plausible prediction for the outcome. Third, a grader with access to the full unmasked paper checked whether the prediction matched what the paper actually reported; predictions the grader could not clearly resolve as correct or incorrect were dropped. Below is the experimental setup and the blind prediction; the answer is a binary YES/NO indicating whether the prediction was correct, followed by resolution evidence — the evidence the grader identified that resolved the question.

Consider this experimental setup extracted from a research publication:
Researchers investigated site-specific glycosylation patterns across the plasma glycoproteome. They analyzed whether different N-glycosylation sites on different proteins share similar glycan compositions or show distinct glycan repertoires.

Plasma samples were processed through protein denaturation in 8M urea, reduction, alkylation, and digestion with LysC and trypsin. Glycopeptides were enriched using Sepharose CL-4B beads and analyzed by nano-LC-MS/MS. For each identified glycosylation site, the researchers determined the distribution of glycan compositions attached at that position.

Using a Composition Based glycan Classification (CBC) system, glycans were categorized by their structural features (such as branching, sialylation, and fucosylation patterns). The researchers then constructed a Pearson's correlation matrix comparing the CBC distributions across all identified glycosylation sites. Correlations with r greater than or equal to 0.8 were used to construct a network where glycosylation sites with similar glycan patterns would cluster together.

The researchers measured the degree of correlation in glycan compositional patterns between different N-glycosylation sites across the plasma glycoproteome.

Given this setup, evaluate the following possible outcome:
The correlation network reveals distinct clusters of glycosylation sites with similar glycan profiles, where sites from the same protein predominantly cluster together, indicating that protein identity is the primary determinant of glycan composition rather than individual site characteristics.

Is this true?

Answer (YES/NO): NO